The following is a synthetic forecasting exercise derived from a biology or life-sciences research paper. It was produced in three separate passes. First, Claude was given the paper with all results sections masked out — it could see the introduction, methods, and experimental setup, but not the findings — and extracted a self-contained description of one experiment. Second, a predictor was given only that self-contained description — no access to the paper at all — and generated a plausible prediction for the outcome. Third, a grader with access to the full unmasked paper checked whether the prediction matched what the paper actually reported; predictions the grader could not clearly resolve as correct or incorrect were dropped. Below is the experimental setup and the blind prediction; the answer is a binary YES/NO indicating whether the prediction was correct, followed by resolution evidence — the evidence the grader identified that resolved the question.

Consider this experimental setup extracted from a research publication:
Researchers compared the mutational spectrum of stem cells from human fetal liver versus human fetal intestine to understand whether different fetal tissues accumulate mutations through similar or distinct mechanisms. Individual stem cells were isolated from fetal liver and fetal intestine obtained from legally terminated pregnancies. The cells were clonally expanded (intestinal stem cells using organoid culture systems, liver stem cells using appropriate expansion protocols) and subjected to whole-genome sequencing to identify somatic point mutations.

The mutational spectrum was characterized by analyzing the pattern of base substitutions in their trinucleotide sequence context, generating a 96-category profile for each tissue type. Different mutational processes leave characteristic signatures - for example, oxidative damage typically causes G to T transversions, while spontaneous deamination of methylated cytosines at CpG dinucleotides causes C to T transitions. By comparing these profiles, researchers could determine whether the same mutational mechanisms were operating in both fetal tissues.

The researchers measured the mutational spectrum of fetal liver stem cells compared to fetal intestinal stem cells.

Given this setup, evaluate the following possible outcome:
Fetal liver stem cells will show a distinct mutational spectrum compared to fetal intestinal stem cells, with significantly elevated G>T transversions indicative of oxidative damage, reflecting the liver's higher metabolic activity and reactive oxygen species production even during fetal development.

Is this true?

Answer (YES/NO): YES